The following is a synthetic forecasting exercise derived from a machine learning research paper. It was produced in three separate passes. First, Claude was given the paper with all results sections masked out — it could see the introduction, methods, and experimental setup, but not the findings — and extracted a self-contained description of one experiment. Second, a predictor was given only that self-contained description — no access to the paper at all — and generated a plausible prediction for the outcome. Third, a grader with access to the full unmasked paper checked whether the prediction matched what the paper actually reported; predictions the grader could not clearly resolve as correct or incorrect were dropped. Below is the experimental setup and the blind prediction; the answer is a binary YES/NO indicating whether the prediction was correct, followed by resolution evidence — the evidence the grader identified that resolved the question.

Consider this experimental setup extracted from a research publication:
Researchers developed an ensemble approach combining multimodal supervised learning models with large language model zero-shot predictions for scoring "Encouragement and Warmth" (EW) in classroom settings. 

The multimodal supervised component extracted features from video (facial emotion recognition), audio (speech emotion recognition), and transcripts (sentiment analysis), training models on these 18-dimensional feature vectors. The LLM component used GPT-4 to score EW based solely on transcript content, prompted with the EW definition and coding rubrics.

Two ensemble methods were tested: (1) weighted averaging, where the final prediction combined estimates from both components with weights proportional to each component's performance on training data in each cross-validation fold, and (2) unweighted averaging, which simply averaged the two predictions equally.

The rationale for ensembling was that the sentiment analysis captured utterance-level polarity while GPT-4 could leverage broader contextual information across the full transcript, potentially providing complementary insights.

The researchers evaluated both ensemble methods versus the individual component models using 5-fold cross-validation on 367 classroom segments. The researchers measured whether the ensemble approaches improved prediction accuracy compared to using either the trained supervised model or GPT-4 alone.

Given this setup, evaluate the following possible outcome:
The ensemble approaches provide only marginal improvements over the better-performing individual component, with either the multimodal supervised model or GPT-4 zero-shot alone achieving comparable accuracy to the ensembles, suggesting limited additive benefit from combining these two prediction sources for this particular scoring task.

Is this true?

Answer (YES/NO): NO